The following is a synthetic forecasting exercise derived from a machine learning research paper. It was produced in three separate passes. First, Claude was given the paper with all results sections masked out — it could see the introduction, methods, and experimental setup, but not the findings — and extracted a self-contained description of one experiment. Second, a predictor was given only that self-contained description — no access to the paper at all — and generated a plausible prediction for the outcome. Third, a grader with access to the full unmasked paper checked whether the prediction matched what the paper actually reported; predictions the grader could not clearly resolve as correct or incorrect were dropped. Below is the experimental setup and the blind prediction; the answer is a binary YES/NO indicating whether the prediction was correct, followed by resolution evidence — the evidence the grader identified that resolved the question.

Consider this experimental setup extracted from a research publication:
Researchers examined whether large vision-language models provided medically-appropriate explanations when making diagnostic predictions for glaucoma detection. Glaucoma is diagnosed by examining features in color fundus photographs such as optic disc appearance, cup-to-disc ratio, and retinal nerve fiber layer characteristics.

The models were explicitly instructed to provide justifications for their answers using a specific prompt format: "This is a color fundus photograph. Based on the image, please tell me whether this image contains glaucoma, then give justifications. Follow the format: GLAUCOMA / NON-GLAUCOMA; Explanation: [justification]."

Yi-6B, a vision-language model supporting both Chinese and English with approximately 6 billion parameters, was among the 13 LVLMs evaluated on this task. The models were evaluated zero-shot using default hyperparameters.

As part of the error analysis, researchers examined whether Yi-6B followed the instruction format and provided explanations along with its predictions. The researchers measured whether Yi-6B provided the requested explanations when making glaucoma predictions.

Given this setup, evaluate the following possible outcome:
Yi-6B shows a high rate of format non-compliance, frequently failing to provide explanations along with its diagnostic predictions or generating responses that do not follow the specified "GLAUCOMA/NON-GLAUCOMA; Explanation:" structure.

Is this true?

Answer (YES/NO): YES